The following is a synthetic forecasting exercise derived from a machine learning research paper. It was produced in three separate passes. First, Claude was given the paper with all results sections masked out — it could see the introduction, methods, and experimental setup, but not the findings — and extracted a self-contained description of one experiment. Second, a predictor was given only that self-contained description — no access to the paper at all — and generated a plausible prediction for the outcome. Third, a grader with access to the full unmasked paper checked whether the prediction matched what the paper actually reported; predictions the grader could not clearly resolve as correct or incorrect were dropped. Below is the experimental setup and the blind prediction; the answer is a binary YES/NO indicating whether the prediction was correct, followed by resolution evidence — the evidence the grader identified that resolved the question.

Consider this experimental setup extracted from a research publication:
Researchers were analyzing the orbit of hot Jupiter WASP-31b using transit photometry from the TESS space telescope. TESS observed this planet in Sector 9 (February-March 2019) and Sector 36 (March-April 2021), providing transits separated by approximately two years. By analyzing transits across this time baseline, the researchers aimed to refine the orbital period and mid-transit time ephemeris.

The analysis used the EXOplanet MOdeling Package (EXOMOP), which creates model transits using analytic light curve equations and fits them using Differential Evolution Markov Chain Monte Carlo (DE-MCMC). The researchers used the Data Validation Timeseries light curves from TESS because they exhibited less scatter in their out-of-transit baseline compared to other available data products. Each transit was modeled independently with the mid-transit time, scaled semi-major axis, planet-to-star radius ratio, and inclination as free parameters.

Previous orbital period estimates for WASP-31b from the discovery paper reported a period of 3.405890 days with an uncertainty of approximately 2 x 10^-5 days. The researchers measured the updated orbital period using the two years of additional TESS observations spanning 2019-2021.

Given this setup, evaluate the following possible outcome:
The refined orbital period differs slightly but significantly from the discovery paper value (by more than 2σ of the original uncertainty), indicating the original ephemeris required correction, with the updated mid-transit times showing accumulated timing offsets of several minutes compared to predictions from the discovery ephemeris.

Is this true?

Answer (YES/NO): NO